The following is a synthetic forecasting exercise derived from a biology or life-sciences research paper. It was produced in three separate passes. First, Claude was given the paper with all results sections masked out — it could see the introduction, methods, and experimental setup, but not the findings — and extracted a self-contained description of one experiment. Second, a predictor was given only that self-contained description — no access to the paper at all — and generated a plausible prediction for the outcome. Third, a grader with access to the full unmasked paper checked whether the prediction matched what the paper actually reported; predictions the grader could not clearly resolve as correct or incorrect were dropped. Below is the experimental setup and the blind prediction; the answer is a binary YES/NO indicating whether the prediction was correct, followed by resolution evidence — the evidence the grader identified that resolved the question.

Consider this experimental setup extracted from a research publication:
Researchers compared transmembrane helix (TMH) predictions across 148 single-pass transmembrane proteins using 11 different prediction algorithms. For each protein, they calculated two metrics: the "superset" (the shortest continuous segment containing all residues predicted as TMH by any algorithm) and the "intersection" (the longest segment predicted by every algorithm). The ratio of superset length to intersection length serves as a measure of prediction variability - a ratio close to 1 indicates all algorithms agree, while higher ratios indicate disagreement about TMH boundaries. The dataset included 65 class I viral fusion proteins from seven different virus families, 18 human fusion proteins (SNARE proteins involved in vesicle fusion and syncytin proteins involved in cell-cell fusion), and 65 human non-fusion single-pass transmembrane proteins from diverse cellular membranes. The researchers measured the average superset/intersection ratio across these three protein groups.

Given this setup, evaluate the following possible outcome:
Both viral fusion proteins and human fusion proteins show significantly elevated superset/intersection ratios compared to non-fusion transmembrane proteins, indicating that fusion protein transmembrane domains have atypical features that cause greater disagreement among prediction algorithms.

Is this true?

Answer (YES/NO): NO